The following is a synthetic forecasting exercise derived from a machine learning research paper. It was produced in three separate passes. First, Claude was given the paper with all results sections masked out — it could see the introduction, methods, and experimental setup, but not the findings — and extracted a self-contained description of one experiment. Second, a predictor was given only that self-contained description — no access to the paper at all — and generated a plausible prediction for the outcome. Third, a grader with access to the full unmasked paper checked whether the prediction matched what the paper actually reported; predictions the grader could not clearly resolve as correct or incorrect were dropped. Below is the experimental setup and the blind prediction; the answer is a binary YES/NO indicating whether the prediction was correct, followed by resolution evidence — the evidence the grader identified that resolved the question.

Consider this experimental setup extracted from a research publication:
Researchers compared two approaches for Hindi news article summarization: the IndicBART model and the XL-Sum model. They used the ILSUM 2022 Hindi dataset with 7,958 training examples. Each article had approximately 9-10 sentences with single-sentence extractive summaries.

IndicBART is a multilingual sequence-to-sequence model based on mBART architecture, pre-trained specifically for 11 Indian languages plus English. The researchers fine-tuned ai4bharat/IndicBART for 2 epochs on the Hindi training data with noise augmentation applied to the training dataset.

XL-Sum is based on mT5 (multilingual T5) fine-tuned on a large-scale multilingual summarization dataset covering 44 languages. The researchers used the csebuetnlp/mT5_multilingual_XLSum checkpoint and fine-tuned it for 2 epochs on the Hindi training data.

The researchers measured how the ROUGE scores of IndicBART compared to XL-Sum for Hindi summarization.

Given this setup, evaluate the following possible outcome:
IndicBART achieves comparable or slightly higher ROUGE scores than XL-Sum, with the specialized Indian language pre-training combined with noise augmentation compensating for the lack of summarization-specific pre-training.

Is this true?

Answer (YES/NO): YES